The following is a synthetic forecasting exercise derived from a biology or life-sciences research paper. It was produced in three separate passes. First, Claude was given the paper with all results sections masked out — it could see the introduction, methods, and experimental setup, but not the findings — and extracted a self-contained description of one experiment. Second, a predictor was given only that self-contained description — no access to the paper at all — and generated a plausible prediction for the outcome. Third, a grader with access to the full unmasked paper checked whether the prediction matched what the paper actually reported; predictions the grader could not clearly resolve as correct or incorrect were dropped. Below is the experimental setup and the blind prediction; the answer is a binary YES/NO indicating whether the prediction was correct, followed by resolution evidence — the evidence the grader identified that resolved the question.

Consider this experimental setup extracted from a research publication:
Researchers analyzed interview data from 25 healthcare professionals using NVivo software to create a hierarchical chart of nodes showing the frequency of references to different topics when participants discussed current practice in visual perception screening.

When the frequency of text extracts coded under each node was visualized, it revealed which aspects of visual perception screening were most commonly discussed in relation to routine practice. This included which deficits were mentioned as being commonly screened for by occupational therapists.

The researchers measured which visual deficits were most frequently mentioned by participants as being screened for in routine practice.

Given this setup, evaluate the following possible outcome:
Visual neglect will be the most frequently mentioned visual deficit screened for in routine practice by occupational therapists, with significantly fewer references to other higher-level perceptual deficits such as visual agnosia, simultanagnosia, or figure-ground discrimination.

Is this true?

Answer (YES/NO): YES